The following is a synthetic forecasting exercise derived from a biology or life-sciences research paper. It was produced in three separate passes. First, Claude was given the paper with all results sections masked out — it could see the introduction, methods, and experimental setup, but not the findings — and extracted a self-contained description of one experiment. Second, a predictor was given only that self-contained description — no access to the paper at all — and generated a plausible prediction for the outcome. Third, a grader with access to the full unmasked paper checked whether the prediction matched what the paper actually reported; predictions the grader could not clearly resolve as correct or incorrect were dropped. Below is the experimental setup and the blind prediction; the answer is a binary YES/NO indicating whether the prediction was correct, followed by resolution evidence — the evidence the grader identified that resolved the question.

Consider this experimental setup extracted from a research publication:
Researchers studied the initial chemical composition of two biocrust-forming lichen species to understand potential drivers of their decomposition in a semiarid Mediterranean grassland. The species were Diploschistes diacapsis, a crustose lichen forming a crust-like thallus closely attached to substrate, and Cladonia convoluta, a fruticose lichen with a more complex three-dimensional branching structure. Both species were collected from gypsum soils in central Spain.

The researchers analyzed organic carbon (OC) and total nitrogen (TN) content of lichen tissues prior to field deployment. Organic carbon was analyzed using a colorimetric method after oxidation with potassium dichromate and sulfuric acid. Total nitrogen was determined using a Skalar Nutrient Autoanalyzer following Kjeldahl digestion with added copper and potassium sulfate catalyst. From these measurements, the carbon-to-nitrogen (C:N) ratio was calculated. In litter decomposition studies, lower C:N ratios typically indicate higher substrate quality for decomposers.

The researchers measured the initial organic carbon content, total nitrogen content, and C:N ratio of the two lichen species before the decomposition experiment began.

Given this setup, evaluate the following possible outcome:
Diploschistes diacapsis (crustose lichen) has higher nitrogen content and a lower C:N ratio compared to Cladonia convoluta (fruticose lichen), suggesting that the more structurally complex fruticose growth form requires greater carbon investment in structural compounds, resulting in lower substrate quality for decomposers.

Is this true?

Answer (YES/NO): NO